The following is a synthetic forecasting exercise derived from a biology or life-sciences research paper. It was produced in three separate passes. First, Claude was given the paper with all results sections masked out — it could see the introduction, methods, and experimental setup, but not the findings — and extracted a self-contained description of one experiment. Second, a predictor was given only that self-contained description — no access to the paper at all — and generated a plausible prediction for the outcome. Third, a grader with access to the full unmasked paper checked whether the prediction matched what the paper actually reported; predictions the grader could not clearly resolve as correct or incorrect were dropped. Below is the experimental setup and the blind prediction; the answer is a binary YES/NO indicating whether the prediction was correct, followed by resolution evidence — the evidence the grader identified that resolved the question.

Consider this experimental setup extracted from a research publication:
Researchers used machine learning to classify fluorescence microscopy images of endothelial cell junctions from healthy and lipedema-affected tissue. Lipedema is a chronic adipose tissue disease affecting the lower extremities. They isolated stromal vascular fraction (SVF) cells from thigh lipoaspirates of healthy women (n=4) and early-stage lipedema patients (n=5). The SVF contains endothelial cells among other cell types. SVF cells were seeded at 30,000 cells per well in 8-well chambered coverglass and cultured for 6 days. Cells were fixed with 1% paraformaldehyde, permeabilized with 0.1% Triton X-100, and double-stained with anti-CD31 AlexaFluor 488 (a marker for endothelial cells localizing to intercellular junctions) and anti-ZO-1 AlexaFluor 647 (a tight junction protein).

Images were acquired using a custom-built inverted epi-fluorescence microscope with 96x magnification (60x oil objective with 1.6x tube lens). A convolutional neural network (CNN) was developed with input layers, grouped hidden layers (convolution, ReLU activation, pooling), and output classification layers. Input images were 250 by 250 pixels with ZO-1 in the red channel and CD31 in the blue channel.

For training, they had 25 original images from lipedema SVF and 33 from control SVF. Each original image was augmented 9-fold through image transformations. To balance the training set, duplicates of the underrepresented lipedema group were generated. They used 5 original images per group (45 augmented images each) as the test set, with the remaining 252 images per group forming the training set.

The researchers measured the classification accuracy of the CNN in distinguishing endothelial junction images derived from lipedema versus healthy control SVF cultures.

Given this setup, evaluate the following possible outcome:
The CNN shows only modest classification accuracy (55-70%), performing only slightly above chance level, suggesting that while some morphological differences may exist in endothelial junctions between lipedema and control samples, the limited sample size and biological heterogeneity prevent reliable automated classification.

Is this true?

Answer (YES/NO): NO